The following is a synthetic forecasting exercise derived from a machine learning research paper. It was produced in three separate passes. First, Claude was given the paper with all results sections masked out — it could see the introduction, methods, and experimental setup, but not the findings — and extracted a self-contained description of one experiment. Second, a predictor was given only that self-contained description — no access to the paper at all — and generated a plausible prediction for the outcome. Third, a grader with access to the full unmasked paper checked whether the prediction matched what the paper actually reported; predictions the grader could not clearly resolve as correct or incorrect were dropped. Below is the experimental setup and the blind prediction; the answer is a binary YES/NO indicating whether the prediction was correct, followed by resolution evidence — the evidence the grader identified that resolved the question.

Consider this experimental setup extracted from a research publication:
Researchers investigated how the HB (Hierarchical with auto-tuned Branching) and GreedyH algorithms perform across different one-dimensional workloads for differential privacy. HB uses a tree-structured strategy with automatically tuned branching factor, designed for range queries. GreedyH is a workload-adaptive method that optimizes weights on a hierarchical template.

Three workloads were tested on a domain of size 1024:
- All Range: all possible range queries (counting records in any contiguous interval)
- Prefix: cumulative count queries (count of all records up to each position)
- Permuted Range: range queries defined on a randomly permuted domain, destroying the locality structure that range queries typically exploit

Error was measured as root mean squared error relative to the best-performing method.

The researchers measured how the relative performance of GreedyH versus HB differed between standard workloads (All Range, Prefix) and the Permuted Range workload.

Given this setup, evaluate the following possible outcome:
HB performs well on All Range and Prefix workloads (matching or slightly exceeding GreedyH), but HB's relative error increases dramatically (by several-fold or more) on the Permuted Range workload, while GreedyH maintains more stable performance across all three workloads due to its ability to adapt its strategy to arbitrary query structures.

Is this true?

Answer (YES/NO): NO